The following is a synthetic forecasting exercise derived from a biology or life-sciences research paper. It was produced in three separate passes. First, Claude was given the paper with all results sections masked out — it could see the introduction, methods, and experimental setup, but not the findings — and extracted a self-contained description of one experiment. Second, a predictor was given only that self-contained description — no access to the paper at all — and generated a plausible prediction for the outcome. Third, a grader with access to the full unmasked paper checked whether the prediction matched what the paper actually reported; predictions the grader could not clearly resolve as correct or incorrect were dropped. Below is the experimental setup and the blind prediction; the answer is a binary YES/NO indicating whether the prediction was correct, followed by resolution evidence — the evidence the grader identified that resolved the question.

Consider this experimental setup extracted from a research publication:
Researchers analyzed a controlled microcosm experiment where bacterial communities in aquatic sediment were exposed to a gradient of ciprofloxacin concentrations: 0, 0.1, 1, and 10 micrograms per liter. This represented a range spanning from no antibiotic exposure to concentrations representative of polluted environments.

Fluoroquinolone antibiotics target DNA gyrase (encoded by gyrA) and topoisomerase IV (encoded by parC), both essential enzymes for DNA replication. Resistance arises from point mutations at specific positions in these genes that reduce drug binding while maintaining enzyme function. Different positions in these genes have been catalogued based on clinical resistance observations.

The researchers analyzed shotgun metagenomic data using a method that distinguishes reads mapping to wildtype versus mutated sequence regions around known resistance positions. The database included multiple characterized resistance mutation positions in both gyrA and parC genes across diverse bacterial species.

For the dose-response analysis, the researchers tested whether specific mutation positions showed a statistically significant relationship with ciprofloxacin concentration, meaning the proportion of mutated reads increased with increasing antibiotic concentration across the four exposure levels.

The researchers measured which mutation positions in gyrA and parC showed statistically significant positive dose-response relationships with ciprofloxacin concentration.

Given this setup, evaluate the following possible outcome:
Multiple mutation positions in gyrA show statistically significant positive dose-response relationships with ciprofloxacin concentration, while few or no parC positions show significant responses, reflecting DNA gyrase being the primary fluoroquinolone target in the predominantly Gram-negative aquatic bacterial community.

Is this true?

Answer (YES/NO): YES